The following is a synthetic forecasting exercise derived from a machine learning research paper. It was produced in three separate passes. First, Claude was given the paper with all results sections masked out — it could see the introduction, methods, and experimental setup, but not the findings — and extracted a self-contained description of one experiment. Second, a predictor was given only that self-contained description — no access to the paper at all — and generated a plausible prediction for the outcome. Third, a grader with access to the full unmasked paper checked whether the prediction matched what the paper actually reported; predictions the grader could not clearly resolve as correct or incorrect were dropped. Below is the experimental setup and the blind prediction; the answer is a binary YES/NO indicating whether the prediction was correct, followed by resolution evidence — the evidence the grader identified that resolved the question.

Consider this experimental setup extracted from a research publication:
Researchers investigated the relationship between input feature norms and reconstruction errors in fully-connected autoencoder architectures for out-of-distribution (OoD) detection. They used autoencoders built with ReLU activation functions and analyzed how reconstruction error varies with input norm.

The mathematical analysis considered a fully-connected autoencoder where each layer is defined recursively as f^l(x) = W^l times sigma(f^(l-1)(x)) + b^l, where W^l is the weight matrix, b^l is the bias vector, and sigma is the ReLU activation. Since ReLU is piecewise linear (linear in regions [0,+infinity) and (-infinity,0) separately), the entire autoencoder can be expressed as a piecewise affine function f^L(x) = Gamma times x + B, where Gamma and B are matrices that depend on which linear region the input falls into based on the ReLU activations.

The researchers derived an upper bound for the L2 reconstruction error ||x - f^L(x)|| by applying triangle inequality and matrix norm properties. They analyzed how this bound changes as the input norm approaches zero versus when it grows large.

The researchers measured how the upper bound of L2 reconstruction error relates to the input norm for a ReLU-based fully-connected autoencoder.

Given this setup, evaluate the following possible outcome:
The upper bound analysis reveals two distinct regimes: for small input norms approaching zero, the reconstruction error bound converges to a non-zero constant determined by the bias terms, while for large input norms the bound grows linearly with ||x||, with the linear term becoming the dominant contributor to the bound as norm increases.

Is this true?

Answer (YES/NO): YES